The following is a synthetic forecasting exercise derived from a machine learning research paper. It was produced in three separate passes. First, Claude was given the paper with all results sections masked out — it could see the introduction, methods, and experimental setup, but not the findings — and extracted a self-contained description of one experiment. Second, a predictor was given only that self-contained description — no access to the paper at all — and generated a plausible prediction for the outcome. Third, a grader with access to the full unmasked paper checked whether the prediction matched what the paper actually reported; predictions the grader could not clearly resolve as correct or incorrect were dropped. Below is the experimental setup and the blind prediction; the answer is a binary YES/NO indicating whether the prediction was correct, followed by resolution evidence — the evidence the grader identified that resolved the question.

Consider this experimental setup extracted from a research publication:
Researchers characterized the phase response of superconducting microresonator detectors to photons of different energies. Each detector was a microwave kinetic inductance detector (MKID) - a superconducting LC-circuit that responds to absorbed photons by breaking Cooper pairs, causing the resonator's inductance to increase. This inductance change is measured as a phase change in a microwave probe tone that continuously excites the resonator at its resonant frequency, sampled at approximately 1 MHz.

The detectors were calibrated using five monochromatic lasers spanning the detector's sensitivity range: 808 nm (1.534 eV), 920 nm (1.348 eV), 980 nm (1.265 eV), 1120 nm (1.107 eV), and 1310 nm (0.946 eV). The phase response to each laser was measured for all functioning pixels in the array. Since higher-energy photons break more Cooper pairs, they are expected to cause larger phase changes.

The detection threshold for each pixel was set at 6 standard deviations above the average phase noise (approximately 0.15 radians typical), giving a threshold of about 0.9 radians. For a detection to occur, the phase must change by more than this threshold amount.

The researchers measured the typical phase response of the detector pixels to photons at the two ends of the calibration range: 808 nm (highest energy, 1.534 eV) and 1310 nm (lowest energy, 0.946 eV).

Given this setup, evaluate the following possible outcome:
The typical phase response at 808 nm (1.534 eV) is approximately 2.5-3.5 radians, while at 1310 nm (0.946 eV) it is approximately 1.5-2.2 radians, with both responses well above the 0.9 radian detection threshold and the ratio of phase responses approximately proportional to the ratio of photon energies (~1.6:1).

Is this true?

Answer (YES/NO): NO